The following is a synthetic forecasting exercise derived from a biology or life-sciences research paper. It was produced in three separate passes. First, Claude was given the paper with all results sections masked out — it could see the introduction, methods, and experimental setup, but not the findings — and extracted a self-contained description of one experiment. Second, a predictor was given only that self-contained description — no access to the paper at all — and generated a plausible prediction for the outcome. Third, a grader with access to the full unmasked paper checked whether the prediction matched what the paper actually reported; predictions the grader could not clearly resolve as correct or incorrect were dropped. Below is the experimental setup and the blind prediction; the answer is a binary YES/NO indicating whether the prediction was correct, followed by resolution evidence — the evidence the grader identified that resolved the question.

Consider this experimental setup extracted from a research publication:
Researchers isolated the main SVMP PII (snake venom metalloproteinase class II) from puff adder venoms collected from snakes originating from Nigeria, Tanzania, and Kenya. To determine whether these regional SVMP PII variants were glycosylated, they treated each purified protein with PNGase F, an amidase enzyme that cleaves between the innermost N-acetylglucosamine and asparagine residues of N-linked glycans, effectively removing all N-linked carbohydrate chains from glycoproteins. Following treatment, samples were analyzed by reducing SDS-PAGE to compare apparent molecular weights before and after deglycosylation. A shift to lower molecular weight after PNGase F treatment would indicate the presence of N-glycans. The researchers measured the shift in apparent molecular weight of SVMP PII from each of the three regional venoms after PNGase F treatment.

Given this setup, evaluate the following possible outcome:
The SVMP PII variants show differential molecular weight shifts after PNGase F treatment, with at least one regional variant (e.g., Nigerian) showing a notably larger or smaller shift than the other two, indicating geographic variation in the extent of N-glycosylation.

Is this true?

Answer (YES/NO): YES